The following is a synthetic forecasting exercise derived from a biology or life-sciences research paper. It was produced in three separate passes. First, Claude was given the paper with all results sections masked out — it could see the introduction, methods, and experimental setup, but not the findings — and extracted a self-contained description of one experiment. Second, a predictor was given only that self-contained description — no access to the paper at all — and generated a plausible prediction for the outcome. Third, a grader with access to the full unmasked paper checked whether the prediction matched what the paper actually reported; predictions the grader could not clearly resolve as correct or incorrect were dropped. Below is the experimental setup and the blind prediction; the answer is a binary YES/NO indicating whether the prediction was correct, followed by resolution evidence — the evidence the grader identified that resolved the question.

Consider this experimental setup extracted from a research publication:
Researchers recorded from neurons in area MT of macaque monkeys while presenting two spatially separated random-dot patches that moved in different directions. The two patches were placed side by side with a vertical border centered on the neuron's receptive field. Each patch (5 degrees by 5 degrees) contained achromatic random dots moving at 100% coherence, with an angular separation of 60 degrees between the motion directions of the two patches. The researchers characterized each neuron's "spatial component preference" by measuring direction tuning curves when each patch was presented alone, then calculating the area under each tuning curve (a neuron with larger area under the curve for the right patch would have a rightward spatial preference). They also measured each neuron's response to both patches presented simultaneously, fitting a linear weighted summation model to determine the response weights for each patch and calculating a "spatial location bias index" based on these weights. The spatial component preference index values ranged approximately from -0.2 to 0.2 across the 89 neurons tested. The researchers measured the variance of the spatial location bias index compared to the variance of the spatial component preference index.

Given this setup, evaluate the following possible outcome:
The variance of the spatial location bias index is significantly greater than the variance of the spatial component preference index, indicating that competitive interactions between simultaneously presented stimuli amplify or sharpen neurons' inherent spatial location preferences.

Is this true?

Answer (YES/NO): YES